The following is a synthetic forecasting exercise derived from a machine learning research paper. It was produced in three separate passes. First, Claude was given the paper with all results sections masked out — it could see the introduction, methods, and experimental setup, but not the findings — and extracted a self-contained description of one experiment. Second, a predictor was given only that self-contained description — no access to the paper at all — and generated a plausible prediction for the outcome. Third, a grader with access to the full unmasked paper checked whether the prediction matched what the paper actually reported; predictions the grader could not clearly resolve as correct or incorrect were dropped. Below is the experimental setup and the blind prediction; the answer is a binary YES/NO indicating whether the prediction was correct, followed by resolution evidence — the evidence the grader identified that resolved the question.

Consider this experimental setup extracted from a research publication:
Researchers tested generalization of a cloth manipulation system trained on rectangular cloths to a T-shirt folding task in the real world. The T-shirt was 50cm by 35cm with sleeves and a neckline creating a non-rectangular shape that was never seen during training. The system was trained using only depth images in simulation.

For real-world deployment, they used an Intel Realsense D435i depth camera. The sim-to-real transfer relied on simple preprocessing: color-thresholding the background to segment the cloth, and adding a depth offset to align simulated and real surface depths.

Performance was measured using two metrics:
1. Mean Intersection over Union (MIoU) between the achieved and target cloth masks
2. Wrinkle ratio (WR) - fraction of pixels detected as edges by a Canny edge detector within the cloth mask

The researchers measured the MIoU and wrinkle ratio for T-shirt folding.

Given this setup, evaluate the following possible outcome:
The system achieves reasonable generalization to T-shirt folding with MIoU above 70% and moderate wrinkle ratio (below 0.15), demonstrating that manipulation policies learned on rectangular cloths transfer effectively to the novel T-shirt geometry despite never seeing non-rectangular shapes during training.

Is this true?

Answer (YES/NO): YES